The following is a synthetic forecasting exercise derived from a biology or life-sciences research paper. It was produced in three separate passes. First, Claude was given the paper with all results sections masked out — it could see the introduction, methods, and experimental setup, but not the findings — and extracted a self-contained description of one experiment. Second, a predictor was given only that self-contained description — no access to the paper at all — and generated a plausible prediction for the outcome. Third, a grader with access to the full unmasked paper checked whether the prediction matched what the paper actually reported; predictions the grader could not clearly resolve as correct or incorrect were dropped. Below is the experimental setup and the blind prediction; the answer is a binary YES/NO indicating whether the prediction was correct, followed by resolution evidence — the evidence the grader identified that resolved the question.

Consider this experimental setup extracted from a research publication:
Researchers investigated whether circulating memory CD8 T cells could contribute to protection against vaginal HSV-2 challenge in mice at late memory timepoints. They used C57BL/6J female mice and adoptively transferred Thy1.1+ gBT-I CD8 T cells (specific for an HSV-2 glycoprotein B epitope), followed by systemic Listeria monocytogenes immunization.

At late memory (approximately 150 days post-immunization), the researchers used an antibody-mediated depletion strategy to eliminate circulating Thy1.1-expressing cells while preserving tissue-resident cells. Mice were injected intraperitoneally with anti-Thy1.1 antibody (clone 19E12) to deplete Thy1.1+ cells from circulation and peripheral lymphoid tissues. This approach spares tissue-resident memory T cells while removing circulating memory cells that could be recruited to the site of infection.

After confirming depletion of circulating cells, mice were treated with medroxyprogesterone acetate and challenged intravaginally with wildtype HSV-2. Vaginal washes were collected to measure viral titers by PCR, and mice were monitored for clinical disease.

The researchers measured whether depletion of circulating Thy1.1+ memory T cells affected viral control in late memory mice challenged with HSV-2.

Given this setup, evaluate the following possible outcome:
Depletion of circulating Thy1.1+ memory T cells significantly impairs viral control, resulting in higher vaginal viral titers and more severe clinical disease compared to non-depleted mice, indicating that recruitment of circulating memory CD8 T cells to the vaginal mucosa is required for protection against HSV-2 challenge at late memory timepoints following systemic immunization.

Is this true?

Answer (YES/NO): NO